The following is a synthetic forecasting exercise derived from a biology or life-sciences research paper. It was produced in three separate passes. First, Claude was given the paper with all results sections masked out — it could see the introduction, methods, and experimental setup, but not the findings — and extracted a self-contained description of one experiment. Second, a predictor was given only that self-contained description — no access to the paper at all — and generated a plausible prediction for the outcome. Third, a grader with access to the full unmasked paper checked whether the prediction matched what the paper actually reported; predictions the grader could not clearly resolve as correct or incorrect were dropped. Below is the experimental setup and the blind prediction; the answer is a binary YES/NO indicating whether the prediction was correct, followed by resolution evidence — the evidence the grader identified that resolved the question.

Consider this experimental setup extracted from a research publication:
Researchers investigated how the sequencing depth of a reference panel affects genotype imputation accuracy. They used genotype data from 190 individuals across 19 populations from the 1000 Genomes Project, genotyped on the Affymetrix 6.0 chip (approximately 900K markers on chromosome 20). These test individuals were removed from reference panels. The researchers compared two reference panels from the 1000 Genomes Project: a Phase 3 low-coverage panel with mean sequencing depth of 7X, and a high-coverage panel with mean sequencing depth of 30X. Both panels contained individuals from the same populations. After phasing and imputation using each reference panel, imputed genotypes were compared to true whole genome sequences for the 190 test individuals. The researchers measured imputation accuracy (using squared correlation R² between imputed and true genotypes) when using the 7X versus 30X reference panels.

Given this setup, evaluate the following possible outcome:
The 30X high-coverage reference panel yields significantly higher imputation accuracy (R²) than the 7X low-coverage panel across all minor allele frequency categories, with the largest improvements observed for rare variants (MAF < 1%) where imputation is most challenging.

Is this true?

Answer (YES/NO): NO